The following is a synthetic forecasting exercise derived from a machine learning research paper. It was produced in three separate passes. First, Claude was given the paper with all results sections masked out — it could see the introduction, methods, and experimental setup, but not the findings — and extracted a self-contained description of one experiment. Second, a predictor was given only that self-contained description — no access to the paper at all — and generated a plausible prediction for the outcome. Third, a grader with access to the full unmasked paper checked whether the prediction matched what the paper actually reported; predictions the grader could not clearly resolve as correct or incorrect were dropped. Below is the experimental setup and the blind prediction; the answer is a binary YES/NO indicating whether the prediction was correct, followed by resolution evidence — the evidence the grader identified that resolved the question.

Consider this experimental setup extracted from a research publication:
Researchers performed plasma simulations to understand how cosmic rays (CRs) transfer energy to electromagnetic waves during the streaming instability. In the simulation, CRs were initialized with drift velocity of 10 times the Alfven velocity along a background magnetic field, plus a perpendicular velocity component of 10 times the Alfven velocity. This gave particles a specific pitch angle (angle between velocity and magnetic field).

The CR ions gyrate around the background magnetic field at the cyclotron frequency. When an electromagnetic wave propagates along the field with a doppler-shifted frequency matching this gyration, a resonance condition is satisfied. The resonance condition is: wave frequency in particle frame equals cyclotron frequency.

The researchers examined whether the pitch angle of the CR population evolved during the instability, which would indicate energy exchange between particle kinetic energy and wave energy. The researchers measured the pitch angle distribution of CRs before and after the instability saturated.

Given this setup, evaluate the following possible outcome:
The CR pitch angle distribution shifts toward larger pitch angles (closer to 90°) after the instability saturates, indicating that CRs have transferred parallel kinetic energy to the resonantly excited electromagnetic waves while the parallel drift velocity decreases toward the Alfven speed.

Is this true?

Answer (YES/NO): NO